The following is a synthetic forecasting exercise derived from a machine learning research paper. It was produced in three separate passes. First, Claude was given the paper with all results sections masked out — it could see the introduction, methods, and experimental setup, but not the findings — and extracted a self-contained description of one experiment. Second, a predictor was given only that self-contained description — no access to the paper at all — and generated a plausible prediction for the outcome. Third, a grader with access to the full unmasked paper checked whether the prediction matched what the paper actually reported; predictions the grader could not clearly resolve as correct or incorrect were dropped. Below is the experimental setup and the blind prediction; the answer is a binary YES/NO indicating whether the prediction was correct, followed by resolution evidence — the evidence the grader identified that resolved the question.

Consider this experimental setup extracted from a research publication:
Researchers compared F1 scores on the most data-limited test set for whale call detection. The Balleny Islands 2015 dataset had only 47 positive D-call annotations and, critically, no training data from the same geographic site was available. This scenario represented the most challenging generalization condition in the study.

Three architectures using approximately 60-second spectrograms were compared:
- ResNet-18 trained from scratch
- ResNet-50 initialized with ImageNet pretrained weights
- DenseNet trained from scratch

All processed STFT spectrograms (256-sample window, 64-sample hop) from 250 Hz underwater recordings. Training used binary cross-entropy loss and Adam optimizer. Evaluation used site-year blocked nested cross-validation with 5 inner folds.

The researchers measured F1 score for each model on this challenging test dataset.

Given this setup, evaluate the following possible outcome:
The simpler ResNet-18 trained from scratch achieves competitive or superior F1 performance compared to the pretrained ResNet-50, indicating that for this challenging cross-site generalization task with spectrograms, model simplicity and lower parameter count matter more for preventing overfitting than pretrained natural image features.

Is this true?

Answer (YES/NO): YES